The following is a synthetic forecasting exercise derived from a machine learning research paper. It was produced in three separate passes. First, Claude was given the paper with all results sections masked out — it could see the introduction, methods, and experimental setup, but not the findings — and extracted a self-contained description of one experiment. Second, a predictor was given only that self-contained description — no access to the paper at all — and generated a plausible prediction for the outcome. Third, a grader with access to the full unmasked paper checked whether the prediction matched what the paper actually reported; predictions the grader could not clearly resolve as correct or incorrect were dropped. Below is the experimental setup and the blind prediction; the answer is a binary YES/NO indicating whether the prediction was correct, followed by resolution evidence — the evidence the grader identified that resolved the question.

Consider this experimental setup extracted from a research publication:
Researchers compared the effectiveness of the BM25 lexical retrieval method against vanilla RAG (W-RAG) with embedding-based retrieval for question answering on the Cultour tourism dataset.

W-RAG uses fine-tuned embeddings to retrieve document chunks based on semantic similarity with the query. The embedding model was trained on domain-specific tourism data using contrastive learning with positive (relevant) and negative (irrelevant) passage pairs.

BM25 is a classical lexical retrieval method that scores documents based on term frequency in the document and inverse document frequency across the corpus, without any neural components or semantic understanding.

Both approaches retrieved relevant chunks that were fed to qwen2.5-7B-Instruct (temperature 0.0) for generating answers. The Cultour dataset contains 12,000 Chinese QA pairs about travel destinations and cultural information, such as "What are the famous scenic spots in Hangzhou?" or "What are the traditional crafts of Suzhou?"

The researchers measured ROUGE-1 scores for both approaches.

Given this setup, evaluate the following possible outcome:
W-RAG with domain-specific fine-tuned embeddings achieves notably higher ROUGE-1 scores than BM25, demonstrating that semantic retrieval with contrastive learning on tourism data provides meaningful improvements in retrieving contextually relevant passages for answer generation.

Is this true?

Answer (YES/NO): NO